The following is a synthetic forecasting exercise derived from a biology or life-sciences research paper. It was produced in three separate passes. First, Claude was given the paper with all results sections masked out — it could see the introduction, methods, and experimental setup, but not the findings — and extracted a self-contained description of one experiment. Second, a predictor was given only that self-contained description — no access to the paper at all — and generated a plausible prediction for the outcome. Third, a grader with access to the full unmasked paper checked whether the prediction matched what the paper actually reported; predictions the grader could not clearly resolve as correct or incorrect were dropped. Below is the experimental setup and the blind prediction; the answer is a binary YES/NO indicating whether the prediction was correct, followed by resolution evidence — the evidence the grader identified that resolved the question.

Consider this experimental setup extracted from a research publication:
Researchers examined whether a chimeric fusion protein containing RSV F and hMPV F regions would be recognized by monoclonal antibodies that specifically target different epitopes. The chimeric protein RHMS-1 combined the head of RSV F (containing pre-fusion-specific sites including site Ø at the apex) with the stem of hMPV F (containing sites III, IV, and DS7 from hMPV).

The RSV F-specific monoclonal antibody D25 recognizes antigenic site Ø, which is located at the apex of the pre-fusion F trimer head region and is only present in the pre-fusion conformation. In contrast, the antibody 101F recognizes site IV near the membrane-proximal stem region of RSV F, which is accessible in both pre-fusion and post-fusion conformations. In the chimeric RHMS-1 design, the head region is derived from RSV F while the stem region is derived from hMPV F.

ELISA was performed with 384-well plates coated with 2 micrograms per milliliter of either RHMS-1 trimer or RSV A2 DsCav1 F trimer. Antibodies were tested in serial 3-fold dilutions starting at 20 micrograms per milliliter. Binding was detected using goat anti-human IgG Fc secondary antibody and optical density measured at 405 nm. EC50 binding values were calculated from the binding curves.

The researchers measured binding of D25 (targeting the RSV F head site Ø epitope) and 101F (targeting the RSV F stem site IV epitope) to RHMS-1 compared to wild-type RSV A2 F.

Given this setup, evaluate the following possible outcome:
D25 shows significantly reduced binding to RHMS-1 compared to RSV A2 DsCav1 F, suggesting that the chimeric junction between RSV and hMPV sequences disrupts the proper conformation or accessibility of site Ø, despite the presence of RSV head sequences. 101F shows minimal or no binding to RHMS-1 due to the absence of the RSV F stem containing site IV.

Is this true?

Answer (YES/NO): NO